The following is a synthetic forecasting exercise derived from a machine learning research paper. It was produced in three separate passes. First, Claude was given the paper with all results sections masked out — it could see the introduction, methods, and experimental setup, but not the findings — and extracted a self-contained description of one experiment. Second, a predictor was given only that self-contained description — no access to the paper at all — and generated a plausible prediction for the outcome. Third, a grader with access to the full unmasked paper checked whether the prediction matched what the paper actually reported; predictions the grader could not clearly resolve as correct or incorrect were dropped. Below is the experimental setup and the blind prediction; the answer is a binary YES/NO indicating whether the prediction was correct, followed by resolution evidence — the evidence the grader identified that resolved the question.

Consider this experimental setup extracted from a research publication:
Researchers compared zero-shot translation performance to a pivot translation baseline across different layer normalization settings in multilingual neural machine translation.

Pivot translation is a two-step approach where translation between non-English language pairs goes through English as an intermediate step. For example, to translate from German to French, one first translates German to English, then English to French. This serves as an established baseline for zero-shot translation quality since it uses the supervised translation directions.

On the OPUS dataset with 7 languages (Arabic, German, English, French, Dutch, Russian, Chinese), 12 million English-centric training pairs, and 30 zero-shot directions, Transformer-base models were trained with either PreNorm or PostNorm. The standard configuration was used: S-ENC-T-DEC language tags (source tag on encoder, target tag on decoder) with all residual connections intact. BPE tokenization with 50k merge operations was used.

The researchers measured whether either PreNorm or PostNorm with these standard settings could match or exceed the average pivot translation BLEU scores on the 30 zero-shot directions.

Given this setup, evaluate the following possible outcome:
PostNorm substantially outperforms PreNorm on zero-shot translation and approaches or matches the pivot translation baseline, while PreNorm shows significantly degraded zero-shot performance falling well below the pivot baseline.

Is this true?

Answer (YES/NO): NO